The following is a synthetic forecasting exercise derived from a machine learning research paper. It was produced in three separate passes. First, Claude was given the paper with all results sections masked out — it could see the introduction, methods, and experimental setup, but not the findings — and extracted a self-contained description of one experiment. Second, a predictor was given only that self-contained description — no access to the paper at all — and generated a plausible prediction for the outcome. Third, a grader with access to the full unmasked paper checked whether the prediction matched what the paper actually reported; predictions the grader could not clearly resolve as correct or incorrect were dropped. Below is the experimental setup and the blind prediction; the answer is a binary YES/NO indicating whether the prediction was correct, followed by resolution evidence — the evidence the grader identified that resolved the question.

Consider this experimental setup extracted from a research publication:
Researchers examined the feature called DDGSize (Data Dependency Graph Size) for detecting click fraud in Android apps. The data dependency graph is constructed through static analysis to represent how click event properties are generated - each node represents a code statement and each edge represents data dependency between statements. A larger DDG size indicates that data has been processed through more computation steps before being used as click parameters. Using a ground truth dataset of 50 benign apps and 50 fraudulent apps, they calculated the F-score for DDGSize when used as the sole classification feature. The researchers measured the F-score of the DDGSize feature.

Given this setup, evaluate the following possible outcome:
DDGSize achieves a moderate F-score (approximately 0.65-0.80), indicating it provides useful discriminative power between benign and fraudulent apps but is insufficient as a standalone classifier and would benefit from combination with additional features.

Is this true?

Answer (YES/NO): NO